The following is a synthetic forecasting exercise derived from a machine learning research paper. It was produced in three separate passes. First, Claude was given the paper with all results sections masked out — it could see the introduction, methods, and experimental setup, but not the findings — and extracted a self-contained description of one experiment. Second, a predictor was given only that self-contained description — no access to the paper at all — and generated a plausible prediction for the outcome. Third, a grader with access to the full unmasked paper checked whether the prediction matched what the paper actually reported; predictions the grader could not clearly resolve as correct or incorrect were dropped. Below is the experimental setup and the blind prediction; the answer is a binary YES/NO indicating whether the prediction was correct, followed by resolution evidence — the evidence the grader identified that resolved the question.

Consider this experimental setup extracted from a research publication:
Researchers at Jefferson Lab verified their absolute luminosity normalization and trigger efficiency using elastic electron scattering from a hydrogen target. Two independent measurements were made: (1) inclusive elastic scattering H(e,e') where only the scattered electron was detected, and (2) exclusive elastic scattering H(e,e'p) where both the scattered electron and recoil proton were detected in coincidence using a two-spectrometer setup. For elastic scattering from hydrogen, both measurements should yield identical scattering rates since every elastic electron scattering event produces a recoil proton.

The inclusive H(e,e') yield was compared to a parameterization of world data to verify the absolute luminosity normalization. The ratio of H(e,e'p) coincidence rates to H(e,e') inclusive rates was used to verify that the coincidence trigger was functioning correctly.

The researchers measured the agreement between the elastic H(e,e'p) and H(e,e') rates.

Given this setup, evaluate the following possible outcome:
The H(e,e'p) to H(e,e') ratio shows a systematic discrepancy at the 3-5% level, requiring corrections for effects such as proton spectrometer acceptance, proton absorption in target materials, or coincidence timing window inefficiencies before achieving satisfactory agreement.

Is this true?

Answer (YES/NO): NO